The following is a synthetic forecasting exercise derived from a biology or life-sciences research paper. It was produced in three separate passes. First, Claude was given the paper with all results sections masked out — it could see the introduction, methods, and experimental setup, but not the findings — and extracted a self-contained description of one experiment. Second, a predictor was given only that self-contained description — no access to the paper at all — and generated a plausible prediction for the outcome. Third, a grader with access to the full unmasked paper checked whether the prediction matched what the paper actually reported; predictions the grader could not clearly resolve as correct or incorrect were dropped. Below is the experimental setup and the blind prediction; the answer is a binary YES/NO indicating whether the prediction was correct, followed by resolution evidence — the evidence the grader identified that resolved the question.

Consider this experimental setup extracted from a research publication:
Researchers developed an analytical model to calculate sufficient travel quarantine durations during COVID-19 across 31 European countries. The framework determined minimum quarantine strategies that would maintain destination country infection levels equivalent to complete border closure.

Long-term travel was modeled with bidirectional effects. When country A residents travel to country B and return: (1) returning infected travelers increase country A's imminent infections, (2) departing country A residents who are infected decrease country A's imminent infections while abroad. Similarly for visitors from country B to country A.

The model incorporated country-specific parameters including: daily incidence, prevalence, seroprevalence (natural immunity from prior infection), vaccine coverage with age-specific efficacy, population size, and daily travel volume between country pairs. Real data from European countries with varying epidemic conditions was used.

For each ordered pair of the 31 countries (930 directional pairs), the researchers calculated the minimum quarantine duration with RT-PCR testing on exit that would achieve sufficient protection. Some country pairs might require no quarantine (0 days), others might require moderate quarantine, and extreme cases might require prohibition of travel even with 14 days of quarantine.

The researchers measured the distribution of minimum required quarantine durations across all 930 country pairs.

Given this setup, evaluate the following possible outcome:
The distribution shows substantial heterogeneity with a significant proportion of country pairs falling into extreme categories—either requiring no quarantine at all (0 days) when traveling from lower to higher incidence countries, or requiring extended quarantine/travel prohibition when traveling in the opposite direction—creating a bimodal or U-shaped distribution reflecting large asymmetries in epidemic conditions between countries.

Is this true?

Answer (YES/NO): NO